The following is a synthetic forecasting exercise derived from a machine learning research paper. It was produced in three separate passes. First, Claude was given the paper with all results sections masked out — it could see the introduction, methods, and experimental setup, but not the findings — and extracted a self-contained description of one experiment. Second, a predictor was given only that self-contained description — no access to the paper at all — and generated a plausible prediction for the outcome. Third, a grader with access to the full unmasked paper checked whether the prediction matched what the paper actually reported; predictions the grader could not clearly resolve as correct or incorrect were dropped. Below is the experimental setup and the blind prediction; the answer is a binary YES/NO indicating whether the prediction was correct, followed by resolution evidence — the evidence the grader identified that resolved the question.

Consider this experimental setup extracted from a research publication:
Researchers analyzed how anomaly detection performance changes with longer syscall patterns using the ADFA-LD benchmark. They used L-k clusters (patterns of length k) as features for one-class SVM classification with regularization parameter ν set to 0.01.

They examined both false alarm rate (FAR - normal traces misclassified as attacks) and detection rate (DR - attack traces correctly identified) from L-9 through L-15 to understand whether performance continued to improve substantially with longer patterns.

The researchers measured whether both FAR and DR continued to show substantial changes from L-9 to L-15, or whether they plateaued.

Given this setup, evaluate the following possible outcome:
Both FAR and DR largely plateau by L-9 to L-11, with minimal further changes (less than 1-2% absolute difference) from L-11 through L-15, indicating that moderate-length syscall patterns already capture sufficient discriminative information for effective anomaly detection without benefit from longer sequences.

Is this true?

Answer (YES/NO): NO